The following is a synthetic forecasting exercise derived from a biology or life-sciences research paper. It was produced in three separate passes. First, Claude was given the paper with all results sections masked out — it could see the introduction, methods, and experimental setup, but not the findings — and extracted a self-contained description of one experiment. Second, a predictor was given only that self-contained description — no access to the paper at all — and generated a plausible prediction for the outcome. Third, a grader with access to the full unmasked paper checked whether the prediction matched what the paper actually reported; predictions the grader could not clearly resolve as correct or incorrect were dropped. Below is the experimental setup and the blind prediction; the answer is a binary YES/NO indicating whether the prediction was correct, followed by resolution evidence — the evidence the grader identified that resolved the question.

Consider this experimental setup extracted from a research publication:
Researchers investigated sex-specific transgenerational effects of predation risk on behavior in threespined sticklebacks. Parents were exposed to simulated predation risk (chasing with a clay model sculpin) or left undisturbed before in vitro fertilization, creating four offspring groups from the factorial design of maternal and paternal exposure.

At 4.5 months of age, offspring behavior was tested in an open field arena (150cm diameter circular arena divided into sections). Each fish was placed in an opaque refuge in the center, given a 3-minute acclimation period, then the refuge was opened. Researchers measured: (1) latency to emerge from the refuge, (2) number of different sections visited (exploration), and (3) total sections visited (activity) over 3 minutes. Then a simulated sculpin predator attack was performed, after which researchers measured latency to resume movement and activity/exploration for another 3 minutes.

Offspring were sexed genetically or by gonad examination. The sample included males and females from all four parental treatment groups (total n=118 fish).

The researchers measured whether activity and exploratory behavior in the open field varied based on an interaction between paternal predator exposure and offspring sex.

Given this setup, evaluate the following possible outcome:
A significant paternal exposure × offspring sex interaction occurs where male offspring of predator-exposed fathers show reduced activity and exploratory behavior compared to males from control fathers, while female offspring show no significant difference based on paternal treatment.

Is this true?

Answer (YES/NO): NO